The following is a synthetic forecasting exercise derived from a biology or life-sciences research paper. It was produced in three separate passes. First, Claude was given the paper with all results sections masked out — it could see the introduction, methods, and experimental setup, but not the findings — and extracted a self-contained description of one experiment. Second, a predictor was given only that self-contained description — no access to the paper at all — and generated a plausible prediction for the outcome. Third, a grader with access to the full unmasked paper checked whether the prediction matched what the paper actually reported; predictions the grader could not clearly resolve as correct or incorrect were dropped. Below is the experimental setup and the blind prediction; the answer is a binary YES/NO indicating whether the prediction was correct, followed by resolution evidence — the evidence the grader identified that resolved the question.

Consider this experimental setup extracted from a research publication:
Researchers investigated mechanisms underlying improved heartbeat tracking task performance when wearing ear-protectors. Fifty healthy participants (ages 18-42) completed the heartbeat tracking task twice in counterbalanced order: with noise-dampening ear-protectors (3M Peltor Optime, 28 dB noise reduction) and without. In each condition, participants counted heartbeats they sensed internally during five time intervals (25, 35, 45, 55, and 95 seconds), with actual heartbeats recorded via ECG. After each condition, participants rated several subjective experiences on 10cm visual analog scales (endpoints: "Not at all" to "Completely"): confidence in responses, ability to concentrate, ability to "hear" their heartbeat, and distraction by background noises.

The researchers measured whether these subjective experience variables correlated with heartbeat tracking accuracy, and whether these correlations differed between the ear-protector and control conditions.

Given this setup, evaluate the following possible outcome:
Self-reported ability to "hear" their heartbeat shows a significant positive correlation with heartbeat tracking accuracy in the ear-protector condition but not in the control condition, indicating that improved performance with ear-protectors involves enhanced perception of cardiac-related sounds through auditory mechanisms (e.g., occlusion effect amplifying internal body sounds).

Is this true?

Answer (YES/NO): YES